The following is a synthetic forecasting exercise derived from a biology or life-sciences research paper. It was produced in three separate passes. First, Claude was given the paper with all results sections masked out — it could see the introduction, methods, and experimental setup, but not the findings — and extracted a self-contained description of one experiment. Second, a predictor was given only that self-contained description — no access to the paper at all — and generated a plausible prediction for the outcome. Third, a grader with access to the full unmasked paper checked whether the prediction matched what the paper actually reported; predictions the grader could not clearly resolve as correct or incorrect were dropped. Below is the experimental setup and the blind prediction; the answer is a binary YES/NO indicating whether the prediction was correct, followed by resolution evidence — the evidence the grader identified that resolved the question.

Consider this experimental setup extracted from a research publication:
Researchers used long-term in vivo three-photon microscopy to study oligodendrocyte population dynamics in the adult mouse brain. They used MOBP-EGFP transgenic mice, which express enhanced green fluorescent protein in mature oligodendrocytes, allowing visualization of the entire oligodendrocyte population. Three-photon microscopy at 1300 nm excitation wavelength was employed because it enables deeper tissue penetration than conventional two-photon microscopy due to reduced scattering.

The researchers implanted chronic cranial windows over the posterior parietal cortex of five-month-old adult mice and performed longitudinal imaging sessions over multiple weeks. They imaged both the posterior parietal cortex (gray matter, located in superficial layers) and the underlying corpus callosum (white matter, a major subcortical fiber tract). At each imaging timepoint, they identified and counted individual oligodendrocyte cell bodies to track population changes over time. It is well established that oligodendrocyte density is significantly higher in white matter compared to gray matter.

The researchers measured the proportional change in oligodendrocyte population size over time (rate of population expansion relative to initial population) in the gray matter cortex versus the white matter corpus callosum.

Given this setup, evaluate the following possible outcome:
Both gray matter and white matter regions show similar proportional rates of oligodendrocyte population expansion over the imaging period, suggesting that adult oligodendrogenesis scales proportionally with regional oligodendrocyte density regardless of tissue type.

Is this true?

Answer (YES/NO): NO